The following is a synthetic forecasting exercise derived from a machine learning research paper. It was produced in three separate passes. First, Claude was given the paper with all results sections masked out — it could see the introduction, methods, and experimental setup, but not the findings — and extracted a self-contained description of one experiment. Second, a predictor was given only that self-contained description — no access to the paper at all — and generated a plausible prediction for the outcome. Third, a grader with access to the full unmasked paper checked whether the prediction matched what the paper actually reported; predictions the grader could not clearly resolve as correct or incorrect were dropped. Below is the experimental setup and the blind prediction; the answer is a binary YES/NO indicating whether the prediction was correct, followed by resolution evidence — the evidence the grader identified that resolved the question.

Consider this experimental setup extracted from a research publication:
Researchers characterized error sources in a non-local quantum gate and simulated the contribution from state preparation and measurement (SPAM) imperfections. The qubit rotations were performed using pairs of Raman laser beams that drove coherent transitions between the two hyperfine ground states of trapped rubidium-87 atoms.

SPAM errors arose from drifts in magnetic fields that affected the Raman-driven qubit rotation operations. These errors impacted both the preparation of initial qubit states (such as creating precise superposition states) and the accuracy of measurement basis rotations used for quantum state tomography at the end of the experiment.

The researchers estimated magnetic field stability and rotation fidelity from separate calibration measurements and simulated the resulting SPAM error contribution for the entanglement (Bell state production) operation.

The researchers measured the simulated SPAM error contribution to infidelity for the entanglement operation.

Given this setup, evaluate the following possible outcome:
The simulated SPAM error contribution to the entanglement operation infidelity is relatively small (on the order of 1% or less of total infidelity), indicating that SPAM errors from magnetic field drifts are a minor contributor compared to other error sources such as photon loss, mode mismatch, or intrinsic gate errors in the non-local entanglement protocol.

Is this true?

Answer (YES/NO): NO